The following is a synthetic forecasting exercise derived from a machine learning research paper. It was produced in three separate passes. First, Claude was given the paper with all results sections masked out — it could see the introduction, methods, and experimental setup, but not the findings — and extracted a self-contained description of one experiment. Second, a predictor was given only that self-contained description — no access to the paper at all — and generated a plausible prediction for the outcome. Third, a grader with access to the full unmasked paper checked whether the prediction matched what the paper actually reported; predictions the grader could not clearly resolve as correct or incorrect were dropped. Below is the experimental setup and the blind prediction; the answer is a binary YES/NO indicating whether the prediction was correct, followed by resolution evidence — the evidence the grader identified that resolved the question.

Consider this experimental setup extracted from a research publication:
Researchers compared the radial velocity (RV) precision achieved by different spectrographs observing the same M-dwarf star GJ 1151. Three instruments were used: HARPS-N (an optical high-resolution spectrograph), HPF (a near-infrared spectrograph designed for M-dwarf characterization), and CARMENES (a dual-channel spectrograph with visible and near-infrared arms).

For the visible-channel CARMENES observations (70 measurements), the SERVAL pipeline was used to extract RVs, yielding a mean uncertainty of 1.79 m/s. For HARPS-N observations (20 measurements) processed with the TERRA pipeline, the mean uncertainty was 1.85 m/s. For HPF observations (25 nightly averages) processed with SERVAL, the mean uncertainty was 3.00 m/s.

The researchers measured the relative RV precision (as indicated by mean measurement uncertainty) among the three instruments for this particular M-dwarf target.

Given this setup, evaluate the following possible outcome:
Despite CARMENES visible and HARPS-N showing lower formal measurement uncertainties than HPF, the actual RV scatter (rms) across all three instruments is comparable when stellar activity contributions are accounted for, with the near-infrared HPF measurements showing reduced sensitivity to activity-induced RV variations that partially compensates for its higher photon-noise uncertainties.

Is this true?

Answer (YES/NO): NO